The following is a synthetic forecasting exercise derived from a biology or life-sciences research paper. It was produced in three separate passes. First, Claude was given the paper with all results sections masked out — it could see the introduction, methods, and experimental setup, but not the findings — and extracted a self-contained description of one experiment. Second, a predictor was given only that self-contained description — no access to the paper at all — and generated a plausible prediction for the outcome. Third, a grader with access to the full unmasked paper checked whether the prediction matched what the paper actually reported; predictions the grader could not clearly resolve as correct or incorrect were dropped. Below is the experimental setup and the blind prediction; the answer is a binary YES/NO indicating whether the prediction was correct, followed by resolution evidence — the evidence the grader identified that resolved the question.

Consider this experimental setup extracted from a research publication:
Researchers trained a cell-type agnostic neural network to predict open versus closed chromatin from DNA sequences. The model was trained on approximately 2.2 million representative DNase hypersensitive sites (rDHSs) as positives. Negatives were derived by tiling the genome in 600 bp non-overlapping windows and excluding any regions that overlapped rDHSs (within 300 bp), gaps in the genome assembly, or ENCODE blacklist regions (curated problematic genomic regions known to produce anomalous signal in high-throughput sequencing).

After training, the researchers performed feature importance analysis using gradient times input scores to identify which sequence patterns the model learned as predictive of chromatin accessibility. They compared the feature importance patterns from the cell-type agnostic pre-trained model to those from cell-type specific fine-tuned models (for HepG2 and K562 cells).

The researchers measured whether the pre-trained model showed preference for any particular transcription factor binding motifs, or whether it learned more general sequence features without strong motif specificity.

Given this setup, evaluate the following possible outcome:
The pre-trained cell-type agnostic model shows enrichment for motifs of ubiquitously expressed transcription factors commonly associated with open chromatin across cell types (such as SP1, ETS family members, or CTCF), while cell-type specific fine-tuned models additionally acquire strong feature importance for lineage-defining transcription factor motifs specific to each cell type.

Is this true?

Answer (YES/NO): NO